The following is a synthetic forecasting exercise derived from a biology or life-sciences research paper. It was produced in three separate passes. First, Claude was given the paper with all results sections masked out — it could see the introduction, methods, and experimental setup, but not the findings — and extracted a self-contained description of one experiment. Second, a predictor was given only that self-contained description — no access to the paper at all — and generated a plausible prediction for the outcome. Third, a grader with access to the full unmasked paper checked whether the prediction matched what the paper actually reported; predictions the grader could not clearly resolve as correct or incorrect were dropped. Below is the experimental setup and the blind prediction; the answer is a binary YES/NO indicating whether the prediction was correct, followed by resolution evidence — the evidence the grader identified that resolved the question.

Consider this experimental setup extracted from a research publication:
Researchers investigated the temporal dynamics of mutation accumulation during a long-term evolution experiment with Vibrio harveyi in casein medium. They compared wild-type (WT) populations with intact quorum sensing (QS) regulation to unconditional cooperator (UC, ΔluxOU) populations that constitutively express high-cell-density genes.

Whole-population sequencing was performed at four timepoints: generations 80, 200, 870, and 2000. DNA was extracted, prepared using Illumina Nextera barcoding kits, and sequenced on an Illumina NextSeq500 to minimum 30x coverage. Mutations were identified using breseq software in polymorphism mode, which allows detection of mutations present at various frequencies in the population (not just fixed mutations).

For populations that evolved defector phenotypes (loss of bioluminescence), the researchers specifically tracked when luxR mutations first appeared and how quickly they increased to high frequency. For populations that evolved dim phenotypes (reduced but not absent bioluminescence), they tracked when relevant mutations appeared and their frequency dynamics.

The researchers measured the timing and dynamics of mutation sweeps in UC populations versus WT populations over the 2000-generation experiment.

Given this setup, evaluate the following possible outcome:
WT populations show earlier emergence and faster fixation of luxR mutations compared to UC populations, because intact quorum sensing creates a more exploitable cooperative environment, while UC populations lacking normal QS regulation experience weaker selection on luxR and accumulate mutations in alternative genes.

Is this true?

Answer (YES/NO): NO